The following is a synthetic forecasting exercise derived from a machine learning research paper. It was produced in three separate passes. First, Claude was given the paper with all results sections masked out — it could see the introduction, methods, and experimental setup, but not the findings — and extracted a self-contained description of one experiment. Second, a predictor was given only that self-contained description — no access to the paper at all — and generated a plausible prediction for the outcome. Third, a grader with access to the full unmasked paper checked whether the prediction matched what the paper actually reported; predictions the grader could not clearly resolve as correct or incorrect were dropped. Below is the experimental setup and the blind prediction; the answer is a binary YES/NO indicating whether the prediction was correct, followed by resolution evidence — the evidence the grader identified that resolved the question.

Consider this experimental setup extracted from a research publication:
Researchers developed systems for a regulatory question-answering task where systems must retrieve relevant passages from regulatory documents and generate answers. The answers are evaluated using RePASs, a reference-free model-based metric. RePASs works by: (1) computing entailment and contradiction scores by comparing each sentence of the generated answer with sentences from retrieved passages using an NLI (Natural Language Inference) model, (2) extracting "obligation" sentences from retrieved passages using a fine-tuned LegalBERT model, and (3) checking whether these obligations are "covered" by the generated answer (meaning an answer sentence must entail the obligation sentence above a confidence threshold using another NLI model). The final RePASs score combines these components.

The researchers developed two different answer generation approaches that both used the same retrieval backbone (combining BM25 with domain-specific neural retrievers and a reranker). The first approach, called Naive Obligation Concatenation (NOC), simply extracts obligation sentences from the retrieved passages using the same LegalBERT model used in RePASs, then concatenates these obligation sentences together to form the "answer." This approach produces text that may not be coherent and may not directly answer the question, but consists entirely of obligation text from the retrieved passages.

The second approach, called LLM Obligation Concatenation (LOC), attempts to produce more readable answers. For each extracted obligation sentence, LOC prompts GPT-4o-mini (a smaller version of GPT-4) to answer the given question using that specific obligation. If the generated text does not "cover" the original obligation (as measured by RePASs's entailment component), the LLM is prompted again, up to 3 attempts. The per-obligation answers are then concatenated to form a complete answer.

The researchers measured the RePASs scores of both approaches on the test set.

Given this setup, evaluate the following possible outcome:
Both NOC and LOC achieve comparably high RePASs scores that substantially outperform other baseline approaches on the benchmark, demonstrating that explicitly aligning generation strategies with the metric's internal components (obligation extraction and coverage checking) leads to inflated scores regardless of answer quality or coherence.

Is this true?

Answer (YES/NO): NO